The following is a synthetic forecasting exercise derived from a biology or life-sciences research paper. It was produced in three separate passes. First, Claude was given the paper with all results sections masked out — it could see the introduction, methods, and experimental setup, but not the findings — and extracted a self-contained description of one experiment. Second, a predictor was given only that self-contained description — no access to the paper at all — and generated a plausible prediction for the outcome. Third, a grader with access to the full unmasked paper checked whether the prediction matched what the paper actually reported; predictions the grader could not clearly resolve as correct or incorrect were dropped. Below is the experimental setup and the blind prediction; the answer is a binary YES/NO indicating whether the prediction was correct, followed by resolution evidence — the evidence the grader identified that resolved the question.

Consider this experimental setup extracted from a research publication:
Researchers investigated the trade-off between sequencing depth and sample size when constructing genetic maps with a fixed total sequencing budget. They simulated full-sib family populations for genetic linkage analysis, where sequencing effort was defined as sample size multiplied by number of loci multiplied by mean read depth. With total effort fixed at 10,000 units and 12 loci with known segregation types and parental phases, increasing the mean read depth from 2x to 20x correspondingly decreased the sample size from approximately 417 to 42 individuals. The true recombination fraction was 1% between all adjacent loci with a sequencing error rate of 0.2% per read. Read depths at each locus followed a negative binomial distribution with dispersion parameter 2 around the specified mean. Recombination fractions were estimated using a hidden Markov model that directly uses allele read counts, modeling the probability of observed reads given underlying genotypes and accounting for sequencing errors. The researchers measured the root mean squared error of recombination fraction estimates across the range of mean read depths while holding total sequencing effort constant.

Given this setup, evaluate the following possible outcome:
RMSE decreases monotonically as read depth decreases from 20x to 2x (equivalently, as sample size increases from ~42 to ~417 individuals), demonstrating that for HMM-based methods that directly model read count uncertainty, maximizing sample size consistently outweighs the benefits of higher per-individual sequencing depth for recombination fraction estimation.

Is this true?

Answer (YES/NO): NO